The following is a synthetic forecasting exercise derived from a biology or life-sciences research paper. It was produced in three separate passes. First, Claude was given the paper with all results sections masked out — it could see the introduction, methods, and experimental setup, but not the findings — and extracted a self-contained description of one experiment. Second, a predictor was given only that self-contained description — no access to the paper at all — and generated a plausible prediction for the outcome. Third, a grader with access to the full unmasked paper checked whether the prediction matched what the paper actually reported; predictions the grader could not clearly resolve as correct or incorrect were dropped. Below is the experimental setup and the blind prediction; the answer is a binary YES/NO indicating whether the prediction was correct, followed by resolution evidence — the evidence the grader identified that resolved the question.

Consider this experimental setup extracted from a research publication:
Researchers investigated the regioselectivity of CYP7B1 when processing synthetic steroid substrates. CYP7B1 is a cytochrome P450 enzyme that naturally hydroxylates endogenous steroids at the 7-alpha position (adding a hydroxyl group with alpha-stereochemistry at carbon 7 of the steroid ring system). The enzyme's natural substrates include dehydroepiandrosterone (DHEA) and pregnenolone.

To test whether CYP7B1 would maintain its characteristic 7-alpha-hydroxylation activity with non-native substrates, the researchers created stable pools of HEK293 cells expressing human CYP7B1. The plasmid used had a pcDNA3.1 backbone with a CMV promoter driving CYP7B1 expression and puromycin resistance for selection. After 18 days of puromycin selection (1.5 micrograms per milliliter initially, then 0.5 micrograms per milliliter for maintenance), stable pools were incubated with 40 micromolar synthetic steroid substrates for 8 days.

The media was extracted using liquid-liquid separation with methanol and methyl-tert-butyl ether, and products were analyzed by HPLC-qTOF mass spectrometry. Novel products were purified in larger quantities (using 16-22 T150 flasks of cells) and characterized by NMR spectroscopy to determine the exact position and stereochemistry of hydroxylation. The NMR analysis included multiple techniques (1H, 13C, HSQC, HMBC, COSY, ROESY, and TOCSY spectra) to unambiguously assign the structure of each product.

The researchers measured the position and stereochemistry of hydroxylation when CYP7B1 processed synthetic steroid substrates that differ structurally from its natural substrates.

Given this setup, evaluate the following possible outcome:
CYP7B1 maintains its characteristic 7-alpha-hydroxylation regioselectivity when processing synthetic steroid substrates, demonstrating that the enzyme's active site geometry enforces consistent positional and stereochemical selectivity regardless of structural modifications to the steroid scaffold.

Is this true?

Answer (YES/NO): NO